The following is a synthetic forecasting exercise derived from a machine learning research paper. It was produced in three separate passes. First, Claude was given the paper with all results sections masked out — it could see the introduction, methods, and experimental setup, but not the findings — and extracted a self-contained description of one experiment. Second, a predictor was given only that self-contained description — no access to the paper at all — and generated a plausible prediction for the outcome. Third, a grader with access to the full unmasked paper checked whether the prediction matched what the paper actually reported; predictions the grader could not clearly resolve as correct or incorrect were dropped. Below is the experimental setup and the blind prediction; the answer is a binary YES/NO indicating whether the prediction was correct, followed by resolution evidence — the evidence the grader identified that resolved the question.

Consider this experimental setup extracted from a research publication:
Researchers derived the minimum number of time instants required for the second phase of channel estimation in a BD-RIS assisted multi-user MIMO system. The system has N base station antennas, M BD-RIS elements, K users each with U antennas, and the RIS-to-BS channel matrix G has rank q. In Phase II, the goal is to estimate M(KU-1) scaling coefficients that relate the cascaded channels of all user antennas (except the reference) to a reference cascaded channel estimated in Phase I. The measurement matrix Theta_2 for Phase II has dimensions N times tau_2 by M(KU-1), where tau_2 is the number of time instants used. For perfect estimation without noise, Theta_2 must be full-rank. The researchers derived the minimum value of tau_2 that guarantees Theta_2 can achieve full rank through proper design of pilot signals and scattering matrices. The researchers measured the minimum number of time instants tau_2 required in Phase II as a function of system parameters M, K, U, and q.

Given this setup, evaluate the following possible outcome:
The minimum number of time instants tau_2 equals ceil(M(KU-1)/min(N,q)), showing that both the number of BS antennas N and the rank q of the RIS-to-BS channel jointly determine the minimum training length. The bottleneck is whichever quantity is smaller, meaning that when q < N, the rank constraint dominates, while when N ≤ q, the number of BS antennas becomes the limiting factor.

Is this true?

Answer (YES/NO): NO